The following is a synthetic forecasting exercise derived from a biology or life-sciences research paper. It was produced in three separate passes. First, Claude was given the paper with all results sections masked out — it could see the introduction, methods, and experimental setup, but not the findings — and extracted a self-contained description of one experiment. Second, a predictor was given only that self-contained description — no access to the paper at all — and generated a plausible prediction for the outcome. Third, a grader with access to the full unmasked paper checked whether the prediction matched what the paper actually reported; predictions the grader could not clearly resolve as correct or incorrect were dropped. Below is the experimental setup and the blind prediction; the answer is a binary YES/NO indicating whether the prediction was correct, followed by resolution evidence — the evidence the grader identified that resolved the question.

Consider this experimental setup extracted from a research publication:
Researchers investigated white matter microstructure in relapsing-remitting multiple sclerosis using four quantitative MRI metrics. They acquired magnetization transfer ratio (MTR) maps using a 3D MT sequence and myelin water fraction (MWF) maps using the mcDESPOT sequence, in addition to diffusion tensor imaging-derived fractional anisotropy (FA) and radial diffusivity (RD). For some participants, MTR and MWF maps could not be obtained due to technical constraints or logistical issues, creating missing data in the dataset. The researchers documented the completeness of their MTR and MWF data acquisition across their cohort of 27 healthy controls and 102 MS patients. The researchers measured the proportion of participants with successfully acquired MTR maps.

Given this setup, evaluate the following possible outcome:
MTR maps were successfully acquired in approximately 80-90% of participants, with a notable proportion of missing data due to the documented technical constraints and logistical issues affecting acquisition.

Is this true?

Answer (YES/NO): NO